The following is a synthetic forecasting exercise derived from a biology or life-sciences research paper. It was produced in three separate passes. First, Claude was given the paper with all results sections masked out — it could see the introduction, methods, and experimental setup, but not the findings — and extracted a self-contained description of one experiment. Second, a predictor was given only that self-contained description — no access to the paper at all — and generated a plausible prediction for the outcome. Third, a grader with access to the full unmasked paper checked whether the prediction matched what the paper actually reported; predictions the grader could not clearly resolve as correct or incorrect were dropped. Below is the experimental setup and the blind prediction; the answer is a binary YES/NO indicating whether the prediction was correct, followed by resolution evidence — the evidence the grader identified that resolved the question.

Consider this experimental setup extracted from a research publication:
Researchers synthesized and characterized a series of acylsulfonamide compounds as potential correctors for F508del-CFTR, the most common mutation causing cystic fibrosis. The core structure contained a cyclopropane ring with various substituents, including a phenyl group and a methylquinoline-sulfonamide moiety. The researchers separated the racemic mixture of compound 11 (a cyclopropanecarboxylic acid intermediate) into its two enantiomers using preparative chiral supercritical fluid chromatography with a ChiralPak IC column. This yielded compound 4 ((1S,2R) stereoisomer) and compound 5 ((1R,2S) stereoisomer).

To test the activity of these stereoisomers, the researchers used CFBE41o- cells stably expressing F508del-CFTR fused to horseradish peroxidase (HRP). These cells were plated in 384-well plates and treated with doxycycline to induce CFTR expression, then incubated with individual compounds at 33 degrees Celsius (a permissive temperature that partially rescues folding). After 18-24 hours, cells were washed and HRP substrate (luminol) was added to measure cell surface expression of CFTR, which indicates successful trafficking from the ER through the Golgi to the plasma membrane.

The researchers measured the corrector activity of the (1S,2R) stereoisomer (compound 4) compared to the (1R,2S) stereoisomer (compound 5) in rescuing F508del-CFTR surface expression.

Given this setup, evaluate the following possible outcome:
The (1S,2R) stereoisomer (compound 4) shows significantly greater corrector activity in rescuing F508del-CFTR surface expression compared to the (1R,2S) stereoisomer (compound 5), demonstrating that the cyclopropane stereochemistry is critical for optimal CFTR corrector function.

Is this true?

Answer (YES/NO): YES